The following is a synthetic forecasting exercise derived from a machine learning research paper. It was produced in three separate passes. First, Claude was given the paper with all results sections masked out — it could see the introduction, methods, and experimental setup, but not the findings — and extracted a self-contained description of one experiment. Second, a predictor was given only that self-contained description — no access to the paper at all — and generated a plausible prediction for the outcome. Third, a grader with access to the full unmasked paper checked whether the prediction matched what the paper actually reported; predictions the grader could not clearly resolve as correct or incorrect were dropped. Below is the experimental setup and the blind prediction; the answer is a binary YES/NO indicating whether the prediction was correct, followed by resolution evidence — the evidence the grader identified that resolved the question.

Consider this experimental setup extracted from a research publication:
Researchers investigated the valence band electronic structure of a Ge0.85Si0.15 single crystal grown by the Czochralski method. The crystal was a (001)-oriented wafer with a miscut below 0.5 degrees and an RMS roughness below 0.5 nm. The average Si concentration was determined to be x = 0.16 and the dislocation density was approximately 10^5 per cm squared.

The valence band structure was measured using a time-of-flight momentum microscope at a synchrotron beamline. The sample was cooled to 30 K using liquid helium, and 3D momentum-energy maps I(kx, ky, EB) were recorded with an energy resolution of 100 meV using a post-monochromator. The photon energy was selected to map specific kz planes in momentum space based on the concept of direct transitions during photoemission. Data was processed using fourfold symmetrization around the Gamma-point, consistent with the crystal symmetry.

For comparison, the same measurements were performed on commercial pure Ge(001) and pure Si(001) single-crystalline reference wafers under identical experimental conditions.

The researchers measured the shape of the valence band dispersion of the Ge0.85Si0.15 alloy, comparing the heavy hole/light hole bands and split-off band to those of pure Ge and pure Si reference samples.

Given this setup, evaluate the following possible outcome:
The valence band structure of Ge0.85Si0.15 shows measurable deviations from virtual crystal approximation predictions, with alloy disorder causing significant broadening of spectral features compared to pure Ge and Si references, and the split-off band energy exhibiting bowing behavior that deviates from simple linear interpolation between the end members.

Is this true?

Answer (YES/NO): NO